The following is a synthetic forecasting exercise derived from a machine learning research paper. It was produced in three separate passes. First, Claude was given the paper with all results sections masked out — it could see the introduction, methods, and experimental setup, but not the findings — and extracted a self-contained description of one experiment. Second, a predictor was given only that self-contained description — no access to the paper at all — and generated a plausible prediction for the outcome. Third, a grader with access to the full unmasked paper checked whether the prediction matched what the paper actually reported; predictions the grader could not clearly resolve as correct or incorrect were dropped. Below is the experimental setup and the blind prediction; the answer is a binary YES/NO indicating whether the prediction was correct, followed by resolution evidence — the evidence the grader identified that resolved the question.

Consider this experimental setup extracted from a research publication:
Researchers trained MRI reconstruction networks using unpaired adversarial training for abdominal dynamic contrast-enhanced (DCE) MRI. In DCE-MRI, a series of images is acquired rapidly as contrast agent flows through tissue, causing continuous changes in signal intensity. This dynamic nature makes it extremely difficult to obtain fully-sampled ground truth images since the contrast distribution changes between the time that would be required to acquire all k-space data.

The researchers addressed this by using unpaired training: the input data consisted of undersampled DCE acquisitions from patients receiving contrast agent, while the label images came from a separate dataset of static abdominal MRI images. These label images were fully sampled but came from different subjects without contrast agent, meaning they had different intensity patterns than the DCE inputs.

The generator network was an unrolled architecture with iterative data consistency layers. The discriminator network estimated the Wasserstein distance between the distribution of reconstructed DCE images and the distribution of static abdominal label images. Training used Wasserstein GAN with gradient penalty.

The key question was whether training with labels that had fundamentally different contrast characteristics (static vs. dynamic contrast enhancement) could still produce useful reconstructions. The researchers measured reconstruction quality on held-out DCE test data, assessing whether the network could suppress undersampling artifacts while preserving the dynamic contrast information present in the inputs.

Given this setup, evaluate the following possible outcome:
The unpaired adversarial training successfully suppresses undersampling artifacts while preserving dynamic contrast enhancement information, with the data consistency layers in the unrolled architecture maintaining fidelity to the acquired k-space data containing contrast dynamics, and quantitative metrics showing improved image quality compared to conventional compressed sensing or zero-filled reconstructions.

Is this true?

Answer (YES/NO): NO